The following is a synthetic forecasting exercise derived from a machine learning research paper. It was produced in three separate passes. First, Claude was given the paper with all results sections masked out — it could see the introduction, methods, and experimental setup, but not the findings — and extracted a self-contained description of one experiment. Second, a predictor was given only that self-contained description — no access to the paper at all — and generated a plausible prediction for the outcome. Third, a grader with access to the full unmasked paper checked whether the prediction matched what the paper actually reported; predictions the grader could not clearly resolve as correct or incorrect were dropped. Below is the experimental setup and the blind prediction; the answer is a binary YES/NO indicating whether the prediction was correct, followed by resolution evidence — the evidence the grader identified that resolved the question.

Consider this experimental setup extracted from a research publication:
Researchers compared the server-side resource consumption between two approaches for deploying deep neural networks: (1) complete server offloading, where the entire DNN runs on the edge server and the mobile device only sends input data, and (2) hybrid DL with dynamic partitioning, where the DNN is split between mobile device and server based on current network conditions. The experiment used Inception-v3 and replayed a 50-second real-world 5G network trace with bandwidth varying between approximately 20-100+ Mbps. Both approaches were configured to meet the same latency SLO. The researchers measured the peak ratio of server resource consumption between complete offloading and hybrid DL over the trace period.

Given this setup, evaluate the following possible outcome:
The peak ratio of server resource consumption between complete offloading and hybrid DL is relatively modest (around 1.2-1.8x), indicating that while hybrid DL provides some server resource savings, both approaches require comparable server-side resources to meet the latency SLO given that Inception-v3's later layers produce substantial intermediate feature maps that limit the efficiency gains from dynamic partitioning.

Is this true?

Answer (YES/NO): NO